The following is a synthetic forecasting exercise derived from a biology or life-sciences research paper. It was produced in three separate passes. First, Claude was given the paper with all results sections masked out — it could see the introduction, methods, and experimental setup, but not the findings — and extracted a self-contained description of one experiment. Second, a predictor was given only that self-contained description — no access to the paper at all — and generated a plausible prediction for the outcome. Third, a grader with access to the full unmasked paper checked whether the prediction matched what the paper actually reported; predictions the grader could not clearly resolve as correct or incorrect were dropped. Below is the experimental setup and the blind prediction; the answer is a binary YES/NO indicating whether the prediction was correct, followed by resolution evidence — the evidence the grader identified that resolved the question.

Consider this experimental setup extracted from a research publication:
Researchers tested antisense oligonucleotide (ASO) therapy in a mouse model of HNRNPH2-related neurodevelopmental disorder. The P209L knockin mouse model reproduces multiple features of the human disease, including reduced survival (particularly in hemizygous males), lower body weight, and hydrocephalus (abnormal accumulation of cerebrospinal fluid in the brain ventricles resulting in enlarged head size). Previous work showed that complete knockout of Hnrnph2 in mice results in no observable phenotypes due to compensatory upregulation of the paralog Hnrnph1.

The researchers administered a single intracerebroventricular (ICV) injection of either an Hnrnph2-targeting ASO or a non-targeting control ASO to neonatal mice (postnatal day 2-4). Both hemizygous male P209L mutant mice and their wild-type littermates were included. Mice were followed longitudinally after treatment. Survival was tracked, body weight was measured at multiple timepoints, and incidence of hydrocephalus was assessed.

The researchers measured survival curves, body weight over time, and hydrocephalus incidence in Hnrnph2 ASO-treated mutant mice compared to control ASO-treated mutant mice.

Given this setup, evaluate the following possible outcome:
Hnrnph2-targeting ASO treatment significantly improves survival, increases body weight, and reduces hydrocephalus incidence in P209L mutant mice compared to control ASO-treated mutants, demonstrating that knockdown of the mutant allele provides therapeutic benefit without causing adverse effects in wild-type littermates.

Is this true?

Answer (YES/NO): NO